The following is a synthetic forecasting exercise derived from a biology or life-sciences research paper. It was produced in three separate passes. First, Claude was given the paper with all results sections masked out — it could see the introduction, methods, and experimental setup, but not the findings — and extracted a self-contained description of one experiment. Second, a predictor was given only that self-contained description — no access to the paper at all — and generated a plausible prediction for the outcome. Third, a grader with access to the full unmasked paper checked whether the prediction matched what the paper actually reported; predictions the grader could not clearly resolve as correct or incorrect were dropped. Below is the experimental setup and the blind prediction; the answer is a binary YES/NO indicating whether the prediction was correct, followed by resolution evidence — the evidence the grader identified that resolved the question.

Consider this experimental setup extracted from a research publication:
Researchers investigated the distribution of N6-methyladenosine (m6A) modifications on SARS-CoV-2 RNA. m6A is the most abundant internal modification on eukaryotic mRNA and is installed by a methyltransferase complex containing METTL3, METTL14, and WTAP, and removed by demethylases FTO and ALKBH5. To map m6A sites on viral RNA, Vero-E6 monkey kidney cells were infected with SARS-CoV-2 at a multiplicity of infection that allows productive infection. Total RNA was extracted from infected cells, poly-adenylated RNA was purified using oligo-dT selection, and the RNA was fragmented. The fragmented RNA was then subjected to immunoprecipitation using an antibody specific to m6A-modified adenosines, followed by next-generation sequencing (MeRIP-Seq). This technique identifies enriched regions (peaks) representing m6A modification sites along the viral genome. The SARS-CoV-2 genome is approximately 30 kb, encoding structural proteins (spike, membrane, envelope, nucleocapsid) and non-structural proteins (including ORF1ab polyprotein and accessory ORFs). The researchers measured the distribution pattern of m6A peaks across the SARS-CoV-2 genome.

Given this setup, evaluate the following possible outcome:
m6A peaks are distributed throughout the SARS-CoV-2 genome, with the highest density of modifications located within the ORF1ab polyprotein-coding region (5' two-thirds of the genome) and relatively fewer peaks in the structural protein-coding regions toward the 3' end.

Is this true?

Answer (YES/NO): NO